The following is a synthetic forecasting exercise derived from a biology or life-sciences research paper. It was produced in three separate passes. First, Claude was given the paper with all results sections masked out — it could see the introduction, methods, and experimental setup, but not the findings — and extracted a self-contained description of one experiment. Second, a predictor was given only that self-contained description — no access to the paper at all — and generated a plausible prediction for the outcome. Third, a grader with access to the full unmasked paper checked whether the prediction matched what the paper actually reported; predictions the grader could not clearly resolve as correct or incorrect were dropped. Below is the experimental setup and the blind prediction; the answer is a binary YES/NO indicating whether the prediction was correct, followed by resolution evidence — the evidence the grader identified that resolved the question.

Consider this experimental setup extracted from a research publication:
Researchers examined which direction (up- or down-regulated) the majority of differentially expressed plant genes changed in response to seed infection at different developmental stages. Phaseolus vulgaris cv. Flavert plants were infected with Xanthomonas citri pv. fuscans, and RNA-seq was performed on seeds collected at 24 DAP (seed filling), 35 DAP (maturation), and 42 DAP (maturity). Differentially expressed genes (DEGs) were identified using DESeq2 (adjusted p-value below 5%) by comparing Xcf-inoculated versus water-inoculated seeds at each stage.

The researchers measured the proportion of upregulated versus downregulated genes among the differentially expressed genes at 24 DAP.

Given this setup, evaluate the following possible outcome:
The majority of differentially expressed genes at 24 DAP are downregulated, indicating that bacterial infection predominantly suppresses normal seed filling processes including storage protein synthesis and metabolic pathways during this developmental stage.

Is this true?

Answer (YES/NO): NO